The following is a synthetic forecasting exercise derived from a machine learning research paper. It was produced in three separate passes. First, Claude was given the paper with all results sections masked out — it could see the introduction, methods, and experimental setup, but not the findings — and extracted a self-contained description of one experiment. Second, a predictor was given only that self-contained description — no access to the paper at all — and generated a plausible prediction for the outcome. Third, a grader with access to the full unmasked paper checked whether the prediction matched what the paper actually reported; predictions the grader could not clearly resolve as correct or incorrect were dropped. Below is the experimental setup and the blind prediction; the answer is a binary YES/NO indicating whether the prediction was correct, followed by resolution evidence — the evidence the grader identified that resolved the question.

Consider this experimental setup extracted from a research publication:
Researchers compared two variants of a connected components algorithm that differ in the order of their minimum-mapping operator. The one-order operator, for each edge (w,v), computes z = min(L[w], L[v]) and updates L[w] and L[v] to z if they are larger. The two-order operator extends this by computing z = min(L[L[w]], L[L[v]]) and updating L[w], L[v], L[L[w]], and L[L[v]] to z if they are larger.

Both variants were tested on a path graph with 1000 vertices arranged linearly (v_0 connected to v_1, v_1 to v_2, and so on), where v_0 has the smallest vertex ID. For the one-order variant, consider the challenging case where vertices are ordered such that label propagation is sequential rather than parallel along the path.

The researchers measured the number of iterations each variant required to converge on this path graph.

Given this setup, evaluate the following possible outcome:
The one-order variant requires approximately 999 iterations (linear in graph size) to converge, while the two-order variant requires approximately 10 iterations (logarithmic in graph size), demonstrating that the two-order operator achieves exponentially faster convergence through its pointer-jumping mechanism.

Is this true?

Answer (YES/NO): NO